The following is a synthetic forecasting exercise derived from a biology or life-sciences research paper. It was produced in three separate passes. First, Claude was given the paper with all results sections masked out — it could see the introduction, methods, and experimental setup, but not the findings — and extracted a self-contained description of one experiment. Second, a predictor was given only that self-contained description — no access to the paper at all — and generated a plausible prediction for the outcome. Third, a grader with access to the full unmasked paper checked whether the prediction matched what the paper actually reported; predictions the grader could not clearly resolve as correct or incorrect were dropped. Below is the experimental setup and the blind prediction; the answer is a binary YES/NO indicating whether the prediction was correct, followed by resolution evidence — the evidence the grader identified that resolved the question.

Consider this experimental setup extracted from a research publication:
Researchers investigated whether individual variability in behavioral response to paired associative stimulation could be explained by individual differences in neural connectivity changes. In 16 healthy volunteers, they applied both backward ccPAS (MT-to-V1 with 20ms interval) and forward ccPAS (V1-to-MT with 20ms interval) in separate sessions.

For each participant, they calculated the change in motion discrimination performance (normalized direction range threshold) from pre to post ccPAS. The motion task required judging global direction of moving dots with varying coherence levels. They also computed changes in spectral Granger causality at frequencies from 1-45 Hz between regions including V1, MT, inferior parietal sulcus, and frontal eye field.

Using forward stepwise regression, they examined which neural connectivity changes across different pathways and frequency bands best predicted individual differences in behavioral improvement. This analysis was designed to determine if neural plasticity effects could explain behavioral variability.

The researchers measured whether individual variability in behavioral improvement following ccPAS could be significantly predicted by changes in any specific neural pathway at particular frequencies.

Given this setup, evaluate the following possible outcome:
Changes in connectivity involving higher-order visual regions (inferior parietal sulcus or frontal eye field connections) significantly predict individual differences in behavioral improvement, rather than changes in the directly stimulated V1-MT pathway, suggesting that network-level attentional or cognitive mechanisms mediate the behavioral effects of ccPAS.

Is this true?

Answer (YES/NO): NO